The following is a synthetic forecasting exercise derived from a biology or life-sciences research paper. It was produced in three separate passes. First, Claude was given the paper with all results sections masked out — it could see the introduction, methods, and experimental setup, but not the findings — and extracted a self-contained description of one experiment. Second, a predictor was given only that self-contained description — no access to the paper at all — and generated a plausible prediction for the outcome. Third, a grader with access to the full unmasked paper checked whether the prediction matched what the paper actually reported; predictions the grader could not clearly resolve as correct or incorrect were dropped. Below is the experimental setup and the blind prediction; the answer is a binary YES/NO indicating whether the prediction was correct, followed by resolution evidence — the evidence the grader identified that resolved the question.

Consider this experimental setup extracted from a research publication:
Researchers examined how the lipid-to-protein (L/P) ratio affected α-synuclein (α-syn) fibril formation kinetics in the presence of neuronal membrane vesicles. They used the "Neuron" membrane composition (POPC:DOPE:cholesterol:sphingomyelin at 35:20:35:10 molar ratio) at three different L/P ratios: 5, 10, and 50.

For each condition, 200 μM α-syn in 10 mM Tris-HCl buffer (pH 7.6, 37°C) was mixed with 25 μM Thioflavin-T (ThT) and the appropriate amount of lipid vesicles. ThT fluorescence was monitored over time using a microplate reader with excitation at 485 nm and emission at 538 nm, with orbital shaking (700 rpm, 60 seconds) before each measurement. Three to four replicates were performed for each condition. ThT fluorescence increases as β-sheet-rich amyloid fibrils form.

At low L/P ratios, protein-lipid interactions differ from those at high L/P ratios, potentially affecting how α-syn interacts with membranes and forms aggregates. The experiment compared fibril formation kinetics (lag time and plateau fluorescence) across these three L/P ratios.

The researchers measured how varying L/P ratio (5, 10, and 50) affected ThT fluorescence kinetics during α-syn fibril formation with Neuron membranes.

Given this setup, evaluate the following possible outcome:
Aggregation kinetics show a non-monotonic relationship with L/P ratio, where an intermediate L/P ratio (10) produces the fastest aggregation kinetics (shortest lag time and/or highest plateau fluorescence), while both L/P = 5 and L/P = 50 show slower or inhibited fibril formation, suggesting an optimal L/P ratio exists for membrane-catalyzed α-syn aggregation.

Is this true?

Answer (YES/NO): YES